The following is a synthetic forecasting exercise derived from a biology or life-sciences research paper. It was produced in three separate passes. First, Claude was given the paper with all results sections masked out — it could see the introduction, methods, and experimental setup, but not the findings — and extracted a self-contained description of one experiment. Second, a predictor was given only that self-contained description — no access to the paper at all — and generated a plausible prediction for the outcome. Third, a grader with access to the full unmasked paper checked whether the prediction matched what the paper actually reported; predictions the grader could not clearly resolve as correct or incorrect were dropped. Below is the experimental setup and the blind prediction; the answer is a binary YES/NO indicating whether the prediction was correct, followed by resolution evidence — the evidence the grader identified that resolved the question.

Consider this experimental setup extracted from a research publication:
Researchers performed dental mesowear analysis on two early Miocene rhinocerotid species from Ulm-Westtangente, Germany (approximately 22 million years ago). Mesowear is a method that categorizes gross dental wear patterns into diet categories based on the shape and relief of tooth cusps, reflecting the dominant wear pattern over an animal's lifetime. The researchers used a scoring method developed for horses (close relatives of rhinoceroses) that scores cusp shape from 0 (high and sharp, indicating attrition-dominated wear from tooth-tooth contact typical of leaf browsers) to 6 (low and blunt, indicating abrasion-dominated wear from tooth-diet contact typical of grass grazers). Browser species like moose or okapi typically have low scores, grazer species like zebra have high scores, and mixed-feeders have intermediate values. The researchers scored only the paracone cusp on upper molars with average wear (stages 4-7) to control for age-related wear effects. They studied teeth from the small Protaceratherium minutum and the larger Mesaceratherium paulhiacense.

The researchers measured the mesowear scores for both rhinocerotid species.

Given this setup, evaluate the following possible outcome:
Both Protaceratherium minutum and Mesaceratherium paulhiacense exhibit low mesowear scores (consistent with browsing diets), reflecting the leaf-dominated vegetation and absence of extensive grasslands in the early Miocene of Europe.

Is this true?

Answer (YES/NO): NO